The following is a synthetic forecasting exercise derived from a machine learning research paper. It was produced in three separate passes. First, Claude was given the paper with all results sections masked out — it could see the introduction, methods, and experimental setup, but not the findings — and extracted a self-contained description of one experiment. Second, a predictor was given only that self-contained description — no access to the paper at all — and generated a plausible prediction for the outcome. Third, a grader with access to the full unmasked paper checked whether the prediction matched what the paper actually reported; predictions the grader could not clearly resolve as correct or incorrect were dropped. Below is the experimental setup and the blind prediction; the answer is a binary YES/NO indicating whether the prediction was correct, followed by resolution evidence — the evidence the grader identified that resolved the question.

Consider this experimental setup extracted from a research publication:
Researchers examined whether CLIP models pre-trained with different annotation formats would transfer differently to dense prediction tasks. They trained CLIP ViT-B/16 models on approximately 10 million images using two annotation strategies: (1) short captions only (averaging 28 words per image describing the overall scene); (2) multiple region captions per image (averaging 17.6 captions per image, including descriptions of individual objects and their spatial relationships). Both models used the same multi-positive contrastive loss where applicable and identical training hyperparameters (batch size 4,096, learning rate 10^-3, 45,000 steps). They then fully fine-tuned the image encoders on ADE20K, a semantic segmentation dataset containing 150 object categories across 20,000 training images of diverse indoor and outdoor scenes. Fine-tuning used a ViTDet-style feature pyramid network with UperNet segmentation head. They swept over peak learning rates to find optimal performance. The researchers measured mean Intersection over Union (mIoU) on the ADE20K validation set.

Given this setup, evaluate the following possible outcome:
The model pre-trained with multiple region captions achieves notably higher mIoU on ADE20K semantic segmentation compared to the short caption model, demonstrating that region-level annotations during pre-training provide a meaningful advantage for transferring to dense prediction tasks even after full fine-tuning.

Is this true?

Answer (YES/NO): YES